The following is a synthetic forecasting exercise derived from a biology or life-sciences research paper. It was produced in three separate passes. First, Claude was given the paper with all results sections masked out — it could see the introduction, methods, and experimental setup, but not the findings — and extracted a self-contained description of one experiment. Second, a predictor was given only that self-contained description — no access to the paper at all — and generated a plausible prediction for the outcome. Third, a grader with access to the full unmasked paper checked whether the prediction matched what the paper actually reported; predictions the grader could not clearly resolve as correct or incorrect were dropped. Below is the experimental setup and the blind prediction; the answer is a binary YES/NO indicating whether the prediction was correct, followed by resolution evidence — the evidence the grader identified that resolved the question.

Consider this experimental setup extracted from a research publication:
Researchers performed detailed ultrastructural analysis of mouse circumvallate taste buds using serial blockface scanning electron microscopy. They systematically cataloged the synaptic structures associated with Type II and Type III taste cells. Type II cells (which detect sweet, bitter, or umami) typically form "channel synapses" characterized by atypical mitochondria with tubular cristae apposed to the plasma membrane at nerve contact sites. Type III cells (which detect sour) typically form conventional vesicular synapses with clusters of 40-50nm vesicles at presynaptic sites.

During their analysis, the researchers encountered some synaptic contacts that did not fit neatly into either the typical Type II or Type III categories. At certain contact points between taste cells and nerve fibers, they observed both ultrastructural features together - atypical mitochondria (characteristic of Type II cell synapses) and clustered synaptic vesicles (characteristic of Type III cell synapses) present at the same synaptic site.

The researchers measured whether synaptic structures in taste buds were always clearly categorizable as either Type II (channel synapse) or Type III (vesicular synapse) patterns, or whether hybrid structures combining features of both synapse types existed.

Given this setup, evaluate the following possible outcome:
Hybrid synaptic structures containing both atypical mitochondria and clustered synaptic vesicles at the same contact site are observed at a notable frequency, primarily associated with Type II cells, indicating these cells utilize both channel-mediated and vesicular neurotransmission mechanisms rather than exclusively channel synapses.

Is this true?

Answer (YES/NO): NO